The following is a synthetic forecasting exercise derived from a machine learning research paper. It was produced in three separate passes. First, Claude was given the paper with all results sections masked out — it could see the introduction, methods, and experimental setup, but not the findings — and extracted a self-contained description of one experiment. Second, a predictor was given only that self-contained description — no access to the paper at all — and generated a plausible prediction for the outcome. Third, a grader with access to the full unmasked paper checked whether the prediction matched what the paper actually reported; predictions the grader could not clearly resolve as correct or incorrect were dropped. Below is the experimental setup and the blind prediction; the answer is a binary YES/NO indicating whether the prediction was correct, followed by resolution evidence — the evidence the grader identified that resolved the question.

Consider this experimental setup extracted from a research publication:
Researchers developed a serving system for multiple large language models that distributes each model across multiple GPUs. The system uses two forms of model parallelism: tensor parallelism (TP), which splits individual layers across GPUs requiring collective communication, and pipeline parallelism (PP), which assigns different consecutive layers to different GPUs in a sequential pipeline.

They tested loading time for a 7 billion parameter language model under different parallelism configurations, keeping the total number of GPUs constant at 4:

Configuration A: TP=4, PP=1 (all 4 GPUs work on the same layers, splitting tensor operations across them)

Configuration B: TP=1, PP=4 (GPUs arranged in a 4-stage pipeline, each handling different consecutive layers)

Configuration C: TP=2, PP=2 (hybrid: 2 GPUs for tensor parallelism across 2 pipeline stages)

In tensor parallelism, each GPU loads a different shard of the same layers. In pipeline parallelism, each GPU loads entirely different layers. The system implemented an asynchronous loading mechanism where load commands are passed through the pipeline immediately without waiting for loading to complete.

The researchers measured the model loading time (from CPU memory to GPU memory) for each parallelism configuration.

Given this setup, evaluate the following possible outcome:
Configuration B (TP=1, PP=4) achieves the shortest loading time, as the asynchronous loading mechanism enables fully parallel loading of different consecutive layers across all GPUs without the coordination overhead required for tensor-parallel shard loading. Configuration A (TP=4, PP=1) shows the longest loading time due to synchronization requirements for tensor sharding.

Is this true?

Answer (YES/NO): NO